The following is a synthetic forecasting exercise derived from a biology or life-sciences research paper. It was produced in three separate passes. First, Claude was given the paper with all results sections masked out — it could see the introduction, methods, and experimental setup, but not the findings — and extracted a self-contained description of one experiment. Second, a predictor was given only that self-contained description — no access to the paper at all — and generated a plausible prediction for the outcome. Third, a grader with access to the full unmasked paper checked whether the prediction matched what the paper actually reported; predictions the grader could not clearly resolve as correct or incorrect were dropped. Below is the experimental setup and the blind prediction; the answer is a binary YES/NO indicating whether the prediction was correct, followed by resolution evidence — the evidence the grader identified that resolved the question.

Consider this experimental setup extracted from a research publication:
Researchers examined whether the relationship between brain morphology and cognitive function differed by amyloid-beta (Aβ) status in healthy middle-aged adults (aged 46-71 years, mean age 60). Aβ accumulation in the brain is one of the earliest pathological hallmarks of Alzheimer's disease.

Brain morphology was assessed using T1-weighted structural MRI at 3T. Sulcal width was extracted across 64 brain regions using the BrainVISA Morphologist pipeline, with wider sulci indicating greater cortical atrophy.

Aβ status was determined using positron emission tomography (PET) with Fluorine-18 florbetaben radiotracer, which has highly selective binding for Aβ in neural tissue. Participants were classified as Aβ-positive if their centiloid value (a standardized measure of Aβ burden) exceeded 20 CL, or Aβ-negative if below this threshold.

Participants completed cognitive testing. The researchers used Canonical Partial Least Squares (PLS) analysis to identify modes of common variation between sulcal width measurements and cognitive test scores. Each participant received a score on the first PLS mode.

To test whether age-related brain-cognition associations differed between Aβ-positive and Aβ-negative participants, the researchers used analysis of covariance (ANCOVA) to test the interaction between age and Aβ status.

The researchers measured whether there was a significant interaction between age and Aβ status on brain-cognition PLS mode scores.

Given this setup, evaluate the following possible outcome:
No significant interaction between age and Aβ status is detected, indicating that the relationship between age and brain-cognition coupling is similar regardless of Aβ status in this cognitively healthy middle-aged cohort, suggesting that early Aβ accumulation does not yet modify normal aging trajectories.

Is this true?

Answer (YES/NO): NO